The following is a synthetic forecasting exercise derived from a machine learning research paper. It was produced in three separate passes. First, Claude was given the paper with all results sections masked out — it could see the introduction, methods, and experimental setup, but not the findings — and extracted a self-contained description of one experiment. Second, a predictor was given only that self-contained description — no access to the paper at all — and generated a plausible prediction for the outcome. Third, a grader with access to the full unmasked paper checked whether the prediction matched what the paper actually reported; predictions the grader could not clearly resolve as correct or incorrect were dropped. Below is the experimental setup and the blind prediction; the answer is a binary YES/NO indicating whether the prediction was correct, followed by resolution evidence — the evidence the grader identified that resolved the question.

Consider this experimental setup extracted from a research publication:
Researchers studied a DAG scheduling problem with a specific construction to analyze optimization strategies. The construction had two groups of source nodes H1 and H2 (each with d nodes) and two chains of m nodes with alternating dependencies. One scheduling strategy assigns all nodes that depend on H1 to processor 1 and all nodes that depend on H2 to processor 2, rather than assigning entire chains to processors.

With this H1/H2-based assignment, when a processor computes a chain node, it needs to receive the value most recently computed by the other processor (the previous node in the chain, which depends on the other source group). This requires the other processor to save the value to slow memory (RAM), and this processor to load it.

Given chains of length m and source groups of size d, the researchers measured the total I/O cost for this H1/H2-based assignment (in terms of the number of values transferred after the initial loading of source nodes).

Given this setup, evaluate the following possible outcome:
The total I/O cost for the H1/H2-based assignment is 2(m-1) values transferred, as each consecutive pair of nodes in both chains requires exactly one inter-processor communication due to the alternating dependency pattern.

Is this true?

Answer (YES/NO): NO